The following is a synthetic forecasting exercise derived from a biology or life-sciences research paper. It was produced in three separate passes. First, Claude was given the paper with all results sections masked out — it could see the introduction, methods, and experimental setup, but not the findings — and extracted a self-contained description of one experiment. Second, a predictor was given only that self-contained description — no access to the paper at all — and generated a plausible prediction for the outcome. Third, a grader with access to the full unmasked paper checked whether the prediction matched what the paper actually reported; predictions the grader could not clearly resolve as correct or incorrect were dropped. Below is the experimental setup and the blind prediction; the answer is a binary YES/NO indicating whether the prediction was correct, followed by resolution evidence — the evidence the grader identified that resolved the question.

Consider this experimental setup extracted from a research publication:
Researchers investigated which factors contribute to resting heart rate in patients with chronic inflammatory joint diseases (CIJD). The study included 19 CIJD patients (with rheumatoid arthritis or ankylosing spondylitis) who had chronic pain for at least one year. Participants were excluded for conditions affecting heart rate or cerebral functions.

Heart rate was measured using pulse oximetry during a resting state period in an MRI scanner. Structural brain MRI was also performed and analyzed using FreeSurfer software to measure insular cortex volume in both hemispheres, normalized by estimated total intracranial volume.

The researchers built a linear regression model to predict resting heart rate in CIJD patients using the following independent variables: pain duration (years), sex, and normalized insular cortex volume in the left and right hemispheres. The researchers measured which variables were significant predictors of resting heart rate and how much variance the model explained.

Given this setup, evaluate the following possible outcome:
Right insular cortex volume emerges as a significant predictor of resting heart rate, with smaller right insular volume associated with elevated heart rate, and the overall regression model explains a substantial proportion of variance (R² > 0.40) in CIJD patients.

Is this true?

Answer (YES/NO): YES